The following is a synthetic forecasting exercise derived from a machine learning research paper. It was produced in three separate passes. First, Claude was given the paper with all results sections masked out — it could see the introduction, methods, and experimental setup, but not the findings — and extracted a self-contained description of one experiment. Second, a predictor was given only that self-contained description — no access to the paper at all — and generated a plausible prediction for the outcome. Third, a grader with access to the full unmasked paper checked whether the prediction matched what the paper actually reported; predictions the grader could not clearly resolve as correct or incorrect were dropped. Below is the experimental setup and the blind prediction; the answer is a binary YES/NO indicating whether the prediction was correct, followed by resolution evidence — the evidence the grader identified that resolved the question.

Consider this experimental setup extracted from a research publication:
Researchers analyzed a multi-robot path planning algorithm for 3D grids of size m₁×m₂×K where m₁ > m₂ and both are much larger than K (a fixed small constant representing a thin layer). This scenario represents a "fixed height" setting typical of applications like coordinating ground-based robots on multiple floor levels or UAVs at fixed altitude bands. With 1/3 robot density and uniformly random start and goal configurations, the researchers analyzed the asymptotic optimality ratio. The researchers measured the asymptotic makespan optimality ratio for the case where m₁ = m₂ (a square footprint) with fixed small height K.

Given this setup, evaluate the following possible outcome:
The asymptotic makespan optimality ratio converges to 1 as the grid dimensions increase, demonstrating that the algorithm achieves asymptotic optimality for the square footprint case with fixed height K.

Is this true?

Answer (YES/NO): NO